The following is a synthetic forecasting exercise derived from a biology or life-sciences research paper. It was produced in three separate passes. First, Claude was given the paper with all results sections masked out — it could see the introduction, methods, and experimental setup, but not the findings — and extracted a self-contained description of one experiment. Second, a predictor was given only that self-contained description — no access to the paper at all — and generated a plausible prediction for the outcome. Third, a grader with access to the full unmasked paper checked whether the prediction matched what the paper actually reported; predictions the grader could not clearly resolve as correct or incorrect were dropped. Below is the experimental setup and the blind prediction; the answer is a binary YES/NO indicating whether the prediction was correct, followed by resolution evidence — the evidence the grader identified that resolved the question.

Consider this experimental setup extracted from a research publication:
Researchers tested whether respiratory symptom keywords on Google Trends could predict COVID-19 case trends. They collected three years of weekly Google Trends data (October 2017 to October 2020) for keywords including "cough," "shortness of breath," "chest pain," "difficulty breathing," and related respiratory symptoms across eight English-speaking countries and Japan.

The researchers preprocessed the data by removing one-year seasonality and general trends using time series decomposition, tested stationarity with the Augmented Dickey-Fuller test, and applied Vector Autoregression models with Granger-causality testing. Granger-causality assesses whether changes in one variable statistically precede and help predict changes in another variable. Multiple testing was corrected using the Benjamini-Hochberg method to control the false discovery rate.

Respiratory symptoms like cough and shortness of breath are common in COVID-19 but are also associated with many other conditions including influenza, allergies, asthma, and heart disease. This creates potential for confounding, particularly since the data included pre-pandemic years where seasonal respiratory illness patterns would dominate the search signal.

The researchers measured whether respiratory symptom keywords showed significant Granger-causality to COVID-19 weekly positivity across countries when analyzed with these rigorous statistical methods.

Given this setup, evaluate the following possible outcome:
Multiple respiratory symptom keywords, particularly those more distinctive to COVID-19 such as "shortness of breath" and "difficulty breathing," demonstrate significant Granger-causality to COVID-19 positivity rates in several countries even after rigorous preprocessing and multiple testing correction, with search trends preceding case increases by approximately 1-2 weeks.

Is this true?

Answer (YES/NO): NO